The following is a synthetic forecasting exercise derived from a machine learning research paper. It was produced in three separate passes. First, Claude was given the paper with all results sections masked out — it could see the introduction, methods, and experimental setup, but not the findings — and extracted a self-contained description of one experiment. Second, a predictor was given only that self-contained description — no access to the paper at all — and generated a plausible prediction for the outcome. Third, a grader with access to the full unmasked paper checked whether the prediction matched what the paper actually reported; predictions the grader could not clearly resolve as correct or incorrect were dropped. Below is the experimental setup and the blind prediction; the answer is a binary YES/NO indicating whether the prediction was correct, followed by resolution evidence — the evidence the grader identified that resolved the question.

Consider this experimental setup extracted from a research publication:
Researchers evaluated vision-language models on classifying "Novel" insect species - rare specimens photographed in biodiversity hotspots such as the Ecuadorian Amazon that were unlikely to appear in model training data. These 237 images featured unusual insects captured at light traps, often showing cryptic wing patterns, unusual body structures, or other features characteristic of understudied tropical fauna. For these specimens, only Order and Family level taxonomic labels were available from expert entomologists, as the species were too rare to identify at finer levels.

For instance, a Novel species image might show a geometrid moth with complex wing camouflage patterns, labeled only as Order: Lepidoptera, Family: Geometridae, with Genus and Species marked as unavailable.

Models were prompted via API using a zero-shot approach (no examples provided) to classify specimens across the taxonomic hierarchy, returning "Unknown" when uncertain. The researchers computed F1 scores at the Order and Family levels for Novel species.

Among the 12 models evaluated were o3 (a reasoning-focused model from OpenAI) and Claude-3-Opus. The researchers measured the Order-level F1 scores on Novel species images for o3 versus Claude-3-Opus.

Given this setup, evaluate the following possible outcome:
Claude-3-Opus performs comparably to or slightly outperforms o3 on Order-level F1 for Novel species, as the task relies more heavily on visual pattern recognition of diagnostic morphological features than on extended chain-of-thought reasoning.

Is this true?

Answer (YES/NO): NO